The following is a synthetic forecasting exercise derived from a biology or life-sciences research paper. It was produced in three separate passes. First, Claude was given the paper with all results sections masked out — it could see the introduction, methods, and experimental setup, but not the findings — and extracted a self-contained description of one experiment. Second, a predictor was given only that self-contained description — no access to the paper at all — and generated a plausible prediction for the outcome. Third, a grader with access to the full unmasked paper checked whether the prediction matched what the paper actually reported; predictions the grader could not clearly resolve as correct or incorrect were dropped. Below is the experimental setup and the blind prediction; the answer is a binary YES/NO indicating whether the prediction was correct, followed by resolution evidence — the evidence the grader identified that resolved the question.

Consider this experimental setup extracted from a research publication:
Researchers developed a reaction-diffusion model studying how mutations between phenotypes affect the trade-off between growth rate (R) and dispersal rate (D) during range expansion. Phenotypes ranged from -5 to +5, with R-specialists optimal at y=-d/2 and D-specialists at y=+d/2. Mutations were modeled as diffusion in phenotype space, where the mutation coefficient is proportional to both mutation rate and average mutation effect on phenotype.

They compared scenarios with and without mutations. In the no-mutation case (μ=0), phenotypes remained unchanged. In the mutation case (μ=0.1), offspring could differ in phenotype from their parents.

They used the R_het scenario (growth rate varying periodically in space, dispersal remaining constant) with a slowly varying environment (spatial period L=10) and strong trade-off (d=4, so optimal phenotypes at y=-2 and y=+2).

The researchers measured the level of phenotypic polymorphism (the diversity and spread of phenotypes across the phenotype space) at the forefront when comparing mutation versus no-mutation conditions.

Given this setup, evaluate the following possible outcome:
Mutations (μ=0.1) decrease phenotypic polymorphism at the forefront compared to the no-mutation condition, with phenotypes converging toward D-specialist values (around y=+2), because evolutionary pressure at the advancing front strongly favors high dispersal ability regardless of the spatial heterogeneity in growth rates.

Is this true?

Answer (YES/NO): NO